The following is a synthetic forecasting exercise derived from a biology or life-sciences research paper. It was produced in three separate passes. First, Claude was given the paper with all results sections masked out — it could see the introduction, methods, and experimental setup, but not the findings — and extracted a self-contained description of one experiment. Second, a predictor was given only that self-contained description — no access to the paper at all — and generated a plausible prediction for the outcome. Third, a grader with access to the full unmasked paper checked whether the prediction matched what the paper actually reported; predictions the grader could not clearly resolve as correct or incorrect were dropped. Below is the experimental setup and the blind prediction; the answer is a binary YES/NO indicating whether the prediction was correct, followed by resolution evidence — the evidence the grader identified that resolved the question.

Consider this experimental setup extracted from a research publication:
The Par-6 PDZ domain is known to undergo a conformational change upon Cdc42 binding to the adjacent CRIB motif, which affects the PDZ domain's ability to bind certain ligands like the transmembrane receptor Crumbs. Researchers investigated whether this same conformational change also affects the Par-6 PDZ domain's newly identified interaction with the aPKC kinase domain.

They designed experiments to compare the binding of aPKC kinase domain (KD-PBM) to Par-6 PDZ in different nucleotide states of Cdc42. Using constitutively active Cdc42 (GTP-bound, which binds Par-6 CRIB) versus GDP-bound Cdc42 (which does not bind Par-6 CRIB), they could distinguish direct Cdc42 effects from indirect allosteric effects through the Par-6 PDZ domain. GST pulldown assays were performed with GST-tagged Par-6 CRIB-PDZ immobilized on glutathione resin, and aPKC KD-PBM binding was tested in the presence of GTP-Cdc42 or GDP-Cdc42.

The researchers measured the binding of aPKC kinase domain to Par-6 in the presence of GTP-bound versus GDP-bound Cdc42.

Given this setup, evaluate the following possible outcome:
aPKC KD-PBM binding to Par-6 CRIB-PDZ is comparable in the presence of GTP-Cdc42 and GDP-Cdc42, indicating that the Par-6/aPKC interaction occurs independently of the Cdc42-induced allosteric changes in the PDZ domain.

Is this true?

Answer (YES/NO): NO